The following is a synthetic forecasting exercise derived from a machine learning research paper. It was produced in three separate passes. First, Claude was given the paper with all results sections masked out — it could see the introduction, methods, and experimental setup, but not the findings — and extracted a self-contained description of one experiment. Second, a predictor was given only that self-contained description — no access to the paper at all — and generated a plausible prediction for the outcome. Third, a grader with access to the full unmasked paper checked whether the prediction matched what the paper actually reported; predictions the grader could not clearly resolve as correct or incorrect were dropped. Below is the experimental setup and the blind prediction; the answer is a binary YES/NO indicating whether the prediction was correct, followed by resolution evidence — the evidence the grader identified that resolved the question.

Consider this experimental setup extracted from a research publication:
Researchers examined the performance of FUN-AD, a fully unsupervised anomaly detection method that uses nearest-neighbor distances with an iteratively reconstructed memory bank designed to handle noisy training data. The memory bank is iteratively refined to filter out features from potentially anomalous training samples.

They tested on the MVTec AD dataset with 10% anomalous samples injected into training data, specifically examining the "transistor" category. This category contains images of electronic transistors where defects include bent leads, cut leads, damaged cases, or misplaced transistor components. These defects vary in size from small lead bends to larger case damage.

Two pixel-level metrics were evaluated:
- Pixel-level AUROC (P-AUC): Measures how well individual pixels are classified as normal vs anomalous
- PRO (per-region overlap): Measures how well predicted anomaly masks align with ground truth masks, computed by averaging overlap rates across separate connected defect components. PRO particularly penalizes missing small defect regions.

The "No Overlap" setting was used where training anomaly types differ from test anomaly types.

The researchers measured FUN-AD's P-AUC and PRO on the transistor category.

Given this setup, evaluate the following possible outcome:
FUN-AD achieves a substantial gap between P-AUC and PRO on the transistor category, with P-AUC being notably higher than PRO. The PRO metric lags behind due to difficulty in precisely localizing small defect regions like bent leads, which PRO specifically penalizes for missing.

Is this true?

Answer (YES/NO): YES